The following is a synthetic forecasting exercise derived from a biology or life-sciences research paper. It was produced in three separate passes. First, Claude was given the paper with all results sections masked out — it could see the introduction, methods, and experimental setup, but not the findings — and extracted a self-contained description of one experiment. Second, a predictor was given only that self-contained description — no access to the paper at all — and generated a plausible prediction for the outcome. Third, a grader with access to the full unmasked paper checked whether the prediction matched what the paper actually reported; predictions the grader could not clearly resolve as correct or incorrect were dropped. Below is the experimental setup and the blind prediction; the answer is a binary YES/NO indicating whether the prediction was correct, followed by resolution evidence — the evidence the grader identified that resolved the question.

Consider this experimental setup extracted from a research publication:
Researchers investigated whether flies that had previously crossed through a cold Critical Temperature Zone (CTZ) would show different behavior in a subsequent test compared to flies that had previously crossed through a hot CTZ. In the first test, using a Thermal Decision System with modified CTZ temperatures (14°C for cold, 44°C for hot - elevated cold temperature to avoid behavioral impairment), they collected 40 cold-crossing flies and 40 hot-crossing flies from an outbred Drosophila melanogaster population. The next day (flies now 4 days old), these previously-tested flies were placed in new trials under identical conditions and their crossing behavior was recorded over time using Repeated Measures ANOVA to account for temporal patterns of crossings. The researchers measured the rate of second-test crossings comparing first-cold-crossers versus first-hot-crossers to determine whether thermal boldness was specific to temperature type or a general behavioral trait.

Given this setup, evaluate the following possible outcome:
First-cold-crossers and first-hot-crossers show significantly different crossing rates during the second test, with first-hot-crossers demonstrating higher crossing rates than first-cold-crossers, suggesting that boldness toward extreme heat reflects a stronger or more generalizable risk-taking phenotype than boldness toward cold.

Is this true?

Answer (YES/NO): NO